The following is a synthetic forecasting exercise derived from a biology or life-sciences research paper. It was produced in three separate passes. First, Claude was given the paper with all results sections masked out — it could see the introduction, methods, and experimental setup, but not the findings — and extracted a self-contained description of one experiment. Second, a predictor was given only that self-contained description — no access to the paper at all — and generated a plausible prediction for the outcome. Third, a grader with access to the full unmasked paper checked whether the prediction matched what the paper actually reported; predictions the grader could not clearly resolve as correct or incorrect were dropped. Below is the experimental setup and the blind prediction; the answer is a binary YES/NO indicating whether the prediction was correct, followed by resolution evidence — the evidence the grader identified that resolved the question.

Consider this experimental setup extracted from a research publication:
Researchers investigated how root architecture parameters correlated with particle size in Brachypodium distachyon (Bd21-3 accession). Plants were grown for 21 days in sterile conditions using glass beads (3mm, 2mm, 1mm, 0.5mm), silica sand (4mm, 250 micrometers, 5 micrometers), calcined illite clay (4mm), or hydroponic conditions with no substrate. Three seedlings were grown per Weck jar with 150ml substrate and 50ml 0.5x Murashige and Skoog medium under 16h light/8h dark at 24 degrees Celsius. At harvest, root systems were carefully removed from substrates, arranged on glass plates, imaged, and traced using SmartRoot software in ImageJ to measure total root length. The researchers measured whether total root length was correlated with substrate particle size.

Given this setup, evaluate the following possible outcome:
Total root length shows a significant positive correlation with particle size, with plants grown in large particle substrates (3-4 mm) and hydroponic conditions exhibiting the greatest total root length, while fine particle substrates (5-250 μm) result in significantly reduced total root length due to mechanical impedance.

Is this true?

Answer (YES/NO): NO